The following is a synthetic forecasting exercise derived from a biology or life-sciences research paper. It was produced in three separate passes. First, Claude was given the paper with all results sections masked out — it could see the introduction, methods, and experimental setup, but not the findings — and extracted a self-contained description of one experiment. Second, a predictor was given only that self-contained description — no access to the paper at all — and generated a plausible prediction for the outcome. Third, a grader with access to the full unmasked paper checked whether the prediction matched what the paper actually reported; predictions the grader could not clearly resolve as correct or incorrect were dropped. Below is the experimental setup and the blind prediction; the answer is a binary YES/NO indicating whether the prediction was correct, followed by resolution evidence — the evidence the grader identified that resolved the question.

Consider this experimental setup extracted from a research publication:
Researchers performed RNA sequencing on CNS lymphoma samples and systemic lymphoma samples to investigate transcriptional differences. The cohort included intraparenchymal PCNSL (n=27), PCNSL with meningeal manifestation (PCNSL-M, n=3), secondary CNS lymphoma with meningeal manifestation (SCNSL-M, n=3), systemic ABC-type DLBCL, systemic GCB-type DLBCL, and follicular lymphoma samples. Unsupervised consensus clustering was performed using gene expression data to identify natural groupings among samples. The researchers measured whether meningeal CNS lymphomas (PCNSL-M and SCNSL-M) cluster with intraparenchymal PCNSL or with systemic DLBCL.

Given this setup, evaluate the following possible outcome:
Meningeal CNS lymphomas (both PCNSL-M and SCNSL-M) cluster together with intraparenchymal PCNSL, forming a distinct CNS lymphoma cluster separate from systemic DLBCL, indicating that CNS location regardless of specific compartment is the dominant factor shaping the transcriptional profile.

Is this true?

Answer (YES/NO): NO